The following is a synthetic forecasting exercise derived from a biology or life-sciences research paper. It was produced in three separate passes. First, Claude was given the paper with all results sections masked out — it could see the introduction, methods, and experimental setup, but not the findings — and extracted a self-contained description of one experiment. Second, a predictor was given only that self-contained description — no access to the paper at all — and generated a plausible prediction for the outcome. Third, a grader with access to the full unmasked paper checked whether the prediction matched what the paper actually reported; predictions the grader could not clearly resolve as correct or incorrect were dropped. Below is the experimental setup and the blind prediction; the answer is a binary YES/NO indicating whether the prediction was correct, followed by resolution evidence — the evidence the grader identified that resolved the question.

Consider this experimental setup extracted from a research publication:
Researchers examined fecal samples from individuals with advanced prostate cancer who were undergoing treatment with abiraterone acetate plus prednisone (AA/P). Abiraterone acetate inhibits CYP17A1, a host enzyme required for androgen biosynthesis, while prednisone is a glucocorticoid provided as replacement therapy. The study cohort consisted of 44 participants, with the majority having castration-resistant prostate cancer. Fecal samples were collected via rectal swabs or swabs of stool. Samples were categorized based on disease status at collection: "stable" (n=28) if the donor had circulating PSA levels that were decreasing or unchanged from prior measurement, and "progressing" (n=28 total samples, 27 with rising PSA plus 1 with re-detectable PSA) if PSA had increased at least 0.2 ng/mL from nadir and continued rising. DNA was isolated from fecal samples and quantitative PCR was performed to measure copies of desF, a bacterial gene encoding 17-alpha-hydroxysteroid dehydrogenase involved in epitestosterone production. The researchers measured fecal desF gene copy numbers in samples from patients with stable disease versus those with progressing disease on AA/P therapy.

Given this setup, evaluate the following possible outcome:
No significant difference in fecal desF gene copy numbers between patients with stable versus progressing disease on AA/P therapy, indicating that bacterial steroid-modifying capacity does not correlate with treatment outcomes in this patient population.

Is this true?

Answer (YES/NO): NO